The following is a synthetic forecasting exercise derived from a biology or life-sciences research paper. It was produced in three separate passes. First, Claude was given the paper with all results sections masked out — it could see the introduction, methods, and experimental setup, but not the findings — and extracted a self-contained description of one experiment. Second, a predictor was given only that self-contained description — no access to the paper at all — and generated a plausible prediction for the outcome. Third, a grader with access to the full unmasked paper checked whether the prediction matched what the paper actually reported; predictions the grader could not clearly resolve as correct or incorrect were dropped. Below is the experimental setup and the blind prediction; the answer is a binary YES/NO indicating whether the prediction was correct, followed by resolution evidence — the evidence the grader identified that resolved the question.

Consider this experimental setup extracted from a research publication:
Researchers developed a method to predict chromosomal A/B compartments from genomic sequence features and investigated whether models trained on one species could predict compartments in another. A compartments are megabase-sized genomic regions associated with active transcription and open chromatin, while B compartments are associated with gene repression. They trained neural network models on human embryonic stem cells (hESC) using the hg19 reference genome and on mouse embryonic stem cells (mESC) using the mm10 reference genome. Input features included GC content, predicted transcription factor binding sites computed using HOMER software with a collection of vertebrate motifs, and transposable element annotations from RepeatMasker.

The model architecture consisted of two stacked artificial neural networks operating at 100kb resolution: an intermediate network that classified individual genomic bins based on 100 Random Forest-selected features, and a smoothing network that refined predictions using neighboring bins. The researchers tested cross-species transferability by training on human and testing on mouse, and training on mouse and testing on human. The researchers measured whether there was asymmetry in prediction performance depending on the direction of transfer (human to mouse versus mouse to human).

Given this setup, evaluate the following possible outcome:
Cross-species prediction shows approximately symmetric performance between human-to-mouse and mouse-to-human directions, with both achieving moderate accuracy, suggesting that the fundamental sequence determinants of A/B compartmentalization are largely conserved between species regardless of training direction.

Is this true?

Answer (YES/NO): NO